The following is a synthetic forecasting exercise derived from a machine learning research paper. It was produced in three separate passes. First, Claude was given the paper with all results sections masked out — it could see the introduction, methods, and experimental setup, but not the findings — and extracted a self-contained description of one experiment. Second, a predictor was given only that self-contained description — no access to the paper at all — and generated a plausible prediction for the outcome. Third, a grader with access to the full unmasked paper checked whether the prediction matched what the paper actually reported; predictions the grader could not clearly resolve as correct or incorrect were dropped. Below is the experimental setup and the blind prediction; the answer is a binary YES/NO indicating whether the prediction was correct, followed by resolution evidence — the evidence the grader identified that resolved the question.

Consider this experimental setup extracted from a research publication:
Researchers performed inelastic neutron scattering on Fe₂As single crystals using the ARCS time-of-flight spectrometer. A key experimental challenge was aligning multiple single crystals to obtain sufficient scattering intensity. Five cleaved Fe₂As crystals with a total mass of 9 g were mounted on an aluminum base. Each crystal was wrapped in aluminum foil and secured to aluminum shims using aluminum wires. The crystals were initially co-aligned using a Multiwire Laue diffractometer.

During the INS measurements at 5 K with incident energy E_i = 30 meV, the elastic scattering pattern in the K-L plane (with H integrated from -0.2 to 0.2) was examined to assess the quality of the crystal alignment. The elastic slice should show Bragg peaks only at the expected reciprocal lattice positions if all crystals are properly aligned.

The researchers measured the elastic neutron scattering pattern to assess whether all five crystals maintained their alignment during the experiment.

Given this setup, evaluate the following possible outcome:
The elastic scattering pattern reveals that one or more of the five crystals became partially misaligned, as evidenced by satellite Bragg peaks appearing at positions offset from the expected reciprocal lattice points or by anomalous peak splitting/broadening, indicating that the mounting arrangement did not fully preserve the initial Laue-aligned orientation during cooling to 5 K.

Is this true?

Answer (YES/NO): YES